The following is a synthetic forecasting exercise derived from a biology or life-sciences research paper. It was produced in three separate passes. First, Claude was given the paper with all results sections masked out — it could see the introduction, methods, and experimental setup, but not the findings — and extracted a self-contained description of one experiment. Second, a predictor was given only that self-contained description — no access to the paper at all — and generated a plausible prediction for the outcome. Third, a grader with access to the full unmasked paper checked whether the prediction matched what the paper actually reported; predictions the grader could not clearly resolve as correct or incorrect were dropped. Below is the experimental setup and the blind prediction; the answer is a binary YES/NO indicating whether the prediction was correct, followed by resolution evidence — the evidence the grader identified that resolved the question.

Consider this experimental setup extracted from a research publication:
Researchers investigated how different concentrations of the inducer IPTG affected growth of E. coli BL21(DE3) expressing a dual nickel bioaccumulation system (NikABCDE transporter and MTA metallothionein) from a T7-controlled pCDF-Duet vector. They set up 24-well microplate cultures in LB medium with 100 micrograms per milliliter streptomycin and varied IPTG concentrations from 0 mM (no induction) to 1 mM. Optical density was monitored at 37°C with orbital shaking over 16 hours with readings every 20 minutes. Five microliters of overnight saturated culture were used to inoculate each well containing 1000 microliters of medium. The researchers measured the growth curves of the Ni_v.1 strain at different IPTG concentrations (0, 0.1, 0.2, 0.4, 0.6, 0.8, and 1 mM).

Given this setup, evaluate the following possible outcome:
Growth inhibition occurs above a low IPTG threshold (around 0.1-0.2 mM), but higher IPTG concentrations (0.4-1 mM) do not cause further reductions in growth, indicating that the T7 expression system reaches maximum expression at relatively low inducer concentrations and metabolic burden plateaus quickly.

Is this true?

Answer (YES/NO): NO